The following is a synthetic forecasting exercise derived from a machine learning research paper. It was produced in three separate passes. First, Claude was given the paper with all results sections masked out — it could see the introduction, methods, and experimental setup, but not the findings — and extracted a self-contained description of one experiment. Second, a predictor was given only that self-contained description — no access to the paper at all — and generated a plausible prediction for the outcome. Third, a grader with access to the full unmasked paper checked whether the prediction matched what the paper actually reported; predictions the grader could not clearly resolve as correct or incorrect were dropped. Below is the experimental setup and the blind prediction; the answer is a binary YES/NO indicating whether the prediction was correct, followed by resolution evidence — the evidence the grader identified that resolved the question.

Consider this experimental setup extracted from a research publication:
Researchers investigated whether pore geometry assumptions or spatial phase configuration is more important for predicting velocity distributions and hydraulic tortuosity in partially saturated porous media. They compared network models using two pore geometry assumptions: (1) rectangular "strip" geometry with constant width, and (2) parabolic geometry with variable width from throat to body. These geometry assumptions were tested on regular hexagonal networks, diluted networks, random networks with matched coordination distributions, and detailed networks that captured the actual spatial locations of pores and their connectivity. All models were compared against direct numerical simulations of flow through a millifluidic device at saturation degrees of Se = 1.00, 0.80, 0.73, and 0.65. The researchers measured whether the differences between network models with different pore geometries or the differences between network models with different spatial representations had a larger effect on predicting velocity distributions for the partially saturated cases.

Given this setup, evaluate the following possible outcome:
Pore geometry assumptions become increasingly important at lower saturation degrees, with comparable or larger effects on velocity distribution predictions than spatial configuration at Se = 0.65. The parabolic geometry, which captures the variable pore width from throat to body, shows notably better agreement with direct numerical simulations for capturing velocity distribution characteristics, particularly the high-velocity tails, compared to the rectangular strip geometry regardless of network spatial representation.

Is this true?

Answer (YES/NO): NO